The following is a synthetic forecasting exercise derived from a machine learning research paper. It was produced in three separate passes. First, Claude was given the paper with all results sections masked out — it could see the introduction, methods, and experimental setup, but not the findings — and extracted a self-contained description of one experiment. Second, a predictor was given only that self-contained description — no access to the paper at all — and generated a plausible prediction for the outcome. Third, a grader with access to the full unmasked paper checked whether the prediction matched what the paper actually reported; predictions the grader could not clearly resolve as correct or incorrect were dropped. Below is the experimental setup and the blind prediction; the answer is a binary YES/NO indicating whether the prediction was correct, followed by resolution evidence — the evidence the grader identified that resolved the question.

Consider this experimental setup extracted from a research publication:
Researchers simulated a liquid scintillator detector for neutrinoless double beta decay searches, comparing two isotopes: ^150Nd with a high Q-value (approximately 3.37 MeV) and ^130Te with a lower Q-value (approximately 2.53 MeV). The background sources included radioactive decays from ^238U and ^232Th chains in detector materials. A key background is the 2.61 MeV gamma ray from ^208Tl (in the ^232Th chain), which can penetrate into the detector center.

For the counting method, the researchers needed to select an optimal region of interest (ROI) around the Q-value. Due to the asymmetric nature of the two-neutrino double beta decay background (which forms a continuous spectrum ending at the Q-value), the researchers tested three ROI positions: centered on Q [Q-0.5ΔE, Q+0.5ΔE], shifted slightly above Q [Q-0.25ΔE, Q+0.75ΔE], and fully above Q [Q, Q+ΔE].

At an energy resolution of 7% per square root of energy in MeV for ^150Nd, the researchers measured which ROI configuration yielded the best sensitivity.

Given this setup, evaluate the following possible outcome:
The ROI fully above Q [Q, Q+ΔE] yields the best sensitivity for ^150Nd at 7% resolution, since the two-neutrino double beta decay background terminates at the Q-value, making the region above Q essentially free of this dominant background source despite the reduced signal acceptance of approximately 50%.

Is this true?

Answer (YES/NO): YES